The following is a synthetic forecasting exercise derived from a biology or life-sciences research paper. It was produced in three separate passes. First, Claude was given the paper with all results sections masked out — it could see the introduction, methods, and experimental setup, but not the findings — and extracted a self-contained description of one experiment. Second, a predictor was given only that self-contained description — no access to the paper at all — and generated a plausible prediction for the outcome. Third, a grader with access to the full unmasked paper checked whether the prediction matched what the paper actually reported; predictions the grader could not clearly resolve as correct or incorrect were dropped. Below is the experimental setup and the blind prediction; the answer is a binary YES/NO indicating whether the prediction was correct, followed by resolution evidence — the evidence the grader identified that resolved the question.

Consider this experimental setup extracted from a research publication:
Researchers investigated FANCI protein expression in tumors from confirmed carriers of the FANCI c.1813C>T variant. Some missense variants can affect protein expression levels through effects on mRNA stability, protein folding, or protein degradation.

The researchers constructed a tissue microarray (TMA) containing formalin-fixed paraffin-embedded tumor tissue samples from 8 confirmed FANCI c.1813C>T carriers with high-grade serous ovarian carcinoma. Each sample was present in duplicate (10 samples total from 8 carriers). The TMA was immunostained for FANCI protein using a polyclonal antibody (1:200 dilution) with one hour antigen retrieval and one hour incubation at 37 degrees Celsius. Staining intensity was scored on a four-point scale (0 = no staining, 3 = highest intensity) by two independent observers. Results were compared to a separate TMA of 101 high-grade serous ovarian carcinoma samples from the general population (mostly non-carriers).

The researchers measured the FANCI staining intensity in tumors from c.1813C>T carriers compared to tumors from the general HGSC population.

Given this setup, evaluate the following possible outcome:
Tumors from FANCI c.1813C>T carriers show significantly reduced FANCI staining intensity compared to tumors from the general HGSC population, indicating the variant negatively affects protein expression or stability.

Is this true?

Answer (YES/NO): NO